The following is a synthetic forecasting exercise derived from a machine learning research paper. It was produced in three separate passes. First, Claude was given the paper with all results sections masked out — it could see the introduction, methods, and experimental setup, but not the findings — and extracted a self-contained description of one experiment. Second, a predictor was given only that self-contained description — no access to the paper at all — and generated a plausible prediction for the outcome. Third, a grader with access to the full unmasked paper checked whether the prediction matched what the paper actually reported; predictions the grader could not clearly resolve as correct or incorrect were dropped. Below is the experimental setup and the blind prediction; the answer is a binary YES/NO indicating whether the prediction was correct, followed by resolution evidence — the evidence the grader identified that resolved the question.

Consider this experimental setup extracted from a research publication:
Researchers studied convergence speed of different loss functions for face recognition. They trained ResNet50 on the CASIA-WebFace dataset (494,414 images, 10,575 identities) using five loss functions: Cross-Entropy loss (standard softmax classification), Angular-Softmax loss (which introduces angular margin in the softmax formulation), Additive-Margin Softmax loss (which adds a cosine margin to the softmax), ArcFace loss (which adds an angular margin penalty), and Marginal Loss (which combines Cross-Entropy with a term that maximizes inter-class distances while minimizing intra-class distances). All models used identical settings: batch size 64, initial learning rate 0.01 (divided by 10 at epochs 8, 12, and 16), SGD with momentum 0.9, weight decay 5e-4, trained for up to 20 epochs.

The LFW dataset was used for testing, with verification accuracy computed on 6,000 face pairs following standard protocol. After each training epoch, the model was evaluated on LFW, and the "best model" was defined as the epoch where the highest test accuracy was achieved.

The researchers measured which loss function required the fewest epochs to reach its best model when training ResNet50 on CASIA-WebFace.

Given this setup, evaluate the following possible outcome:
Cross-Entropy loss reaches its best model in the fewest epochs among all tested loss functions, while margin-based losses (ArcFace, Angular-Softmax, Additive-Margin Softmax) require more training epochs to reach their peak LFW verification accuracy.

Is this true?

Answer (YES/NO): NO